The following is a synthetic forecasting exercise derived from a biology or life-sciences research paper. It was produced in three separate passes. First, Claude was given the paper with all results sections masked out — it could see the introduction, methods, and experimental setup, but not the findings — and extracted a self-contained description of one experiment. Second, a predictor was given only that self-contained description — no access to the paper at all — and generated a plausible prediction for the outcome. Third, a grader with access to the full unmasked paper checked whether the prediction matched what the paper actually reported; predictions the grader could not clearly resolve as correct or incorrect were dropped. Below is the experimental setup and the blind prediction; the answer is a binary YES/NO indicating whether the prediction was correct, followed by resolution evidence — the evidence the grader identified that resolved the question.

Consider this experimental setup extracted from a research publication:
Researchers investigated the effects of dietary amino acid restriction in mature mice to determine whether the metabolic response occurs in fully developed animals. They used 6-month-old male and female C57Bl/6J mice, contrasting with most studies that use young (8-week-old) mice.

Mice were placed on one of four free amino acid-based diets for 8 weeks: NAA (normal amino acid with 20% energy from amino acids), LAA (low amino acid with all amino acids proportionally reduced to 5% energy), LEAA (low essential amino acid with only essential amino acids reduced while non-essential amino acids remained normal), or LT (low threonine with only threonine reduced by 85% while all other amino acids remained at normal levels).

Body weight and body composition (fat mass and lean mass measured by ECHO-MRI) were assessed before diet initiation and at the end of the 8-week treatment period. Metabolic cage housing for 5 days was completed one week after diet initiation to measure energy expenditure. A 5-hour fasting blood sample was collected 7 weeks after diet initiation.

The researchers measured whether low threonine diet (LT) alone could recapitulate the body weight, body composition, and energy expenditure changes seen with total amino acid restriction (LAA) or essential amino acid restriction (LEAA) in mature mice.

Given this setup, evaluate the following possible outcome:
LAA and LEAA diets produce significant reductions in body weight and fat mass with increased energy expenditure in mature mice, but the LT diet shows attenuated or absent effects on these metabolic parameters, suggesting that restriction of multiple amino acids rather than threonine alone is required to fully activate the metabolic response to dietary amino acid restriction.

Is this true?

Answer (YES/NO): NO